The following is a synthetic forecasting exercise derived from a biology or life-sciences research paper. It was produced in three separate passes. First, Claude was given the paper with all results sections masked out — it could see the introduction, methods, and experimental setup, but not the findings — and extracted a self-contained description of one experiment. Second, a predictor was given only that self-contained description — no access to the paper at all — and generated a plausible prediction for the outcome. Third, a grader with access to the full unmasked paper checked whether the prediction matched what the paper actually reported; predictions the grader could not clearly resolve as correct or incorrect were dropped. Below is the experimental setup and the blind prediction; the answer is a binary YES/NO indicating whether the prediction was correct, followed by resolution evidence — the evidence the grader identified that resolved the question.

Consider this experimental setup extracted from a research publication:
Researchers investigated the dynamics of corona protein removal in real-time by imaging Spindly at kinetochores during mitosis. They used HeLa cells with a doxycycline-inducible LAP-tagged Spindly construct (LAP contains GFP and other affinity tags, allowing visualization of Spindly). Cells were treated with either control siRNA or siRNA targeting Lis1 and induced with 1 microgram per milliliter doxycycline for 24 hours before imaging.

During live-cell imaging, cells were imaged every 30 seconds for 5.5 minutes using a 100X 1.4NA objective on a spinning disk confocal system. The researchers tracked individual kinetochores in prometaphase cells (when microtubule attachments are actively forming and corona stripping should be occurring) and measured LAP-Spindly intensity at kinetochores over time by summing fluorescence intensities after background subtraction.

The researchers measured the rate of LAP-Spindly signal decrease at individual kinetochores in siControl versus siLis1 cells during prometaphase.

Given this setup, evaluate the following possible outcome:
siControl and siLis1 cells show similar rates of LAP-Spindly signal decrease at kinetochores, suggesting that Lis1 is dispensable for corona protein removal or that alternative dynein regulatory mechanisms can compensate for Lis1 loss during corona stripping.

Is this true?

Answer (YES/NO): NO